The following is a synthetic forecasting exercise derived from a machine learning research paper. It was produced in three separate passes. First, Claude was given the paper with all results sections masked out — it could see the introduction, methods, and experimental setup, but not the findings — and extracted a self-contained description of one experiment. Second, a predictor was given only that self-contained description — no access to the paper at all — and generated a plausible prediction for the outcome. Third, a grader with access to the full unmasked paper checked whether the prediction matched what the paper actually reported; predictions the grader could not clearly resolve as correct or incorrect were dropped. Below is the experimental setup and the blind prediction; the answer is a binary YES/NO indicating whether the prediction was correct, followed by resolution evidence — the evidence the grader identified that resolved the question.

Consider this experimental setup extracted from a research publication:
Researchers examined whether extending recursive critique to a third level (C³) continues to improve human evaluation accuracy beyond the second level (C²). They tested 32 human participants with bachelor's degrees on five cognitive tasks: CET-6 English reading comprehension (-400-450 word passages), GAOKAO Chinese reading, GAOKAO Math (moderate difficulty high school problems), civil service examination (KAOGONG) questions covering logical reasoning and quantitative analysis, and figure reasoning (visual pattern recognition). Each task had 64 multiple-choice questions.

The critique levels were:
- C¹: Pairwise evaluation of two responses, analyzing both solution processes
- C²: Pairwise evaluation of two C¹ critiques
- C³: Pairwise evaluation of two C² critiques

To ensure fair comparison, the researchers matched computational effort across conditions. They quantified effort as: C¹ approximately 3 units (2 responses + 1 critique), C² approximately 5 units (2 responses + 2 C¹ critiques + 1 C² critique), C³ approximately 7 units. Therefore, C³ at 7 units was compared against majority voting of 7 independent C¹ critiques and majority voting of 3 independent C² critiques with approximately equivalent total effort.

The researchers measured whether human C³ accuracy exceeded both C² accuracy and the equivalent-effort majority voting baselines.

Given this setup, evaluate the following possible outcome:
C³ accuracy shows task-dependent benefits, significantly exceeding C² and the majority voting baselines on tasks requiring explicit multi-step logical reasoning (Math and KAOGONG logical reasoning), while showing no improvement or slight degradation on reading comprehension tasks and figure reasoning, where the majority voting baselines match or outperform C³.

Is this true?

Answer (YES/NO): NO